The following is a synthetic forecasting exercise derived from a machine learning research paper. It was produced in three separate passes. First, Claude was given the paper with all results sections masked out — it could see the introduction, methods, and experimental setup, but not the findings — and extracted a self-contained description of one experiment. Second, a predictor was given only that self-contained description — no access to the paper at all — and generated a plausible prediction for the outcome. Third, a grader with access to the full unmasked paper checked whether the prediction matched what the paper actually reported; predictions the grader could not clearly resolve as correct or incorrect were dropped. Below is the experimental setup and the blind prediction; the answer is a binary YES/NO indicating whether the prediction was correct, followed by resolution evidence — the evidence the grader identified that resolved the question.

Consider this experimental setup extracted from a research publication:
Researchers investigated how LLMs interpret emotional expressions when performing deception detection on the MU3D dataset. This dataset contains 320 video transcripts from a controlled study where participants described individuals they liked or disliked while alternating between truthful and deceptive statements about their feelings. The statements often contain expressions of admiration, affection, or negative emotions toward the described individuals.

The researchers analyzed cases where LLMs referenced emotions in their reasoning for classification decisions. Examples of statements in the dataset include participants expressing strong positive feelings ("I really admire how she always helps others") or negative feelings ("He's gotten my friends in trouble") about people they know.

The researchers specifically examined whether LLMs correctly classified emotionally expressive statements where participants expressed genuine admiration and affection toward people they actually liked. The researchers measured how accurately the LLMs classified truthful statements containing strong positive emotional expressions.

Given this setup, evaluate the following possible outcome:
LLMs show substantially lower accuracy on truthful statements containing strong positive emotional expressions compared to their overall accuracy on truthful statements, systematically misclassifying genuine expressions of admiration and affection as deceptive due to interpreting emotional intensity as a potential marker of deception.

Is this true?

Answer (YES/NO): NO